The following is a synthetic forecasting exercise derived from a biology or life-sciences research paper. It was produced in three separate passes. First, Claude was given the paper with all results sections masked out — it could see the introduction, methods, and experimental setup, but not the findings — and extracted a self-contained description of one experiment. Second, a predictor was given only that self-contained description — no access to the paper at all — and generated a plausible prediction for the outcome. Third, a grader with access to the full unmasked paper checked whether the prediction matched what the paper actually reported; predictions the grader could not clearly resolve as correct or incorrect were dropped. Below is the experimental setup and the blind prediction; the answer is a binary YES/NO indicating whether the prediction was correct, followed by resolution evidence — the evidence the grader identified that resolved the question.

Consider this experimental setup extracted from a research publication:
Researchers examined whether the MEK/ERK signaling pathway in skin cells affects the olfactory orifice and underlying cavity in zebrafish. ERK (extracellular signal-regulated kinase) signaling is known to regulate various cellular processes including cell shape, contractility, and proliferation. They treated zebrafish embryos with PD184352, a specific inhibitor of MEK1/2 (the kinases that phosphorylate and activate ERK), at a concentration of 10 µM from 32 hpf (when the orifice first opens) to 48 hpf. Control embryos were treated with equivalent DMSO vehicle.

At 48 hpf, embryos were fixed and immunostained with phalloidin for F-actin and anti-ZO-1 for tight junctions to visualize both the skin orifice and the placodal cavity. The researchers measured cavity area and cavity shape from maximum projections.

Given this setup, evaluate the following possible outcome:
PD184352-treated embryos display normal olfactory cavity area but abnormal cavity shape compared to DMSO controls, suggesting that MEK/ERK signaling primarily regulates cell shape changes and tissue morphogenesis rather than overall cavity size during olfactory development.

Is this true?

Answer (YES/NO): NO